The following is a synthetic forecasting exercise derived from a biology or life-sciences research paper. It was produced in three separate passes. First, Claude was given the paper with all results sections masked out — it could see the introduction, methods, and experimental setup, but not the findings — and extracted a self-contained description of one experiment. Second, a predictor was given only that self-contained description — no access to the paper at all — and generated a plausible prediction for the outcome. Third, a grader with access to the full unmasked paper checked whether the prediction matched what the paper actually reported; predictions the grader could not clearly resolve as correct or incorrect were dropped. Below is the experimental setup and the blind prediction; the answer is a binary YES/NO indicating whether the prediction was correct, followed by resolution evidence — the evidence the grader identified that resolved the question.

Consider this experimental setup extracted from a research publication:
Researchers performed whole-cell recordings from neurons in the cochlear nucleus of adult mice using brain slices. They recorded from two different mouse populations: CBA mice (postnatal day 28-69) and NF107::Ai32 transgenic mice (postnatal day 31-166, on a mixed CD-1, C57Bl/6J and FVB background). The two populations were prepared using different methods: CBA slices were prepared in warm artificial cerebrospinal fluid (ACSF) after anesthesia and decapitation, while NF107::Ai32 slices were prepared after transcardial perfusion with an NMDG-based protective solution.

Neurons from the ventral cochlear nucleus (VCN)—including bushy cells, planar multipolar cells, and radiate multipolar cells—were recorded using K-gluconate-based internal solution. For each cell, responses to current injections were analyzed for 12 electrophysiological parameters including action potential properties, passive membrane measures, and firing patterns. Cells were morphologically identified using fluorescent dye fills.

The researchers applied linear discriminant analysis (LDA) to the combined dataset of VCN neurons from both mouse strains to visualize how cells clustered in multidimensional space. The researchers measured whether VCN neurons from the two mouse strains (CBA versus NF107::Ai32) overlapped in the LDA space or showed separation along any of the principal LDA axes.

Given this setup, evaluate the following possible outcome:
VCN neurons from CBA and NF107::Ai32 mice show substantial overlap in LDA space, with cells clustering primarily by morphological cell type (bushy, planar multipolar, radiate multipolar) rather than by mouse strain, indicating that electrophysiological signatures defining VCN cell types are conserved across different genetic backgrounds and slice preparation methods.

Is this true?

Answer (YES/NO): NO